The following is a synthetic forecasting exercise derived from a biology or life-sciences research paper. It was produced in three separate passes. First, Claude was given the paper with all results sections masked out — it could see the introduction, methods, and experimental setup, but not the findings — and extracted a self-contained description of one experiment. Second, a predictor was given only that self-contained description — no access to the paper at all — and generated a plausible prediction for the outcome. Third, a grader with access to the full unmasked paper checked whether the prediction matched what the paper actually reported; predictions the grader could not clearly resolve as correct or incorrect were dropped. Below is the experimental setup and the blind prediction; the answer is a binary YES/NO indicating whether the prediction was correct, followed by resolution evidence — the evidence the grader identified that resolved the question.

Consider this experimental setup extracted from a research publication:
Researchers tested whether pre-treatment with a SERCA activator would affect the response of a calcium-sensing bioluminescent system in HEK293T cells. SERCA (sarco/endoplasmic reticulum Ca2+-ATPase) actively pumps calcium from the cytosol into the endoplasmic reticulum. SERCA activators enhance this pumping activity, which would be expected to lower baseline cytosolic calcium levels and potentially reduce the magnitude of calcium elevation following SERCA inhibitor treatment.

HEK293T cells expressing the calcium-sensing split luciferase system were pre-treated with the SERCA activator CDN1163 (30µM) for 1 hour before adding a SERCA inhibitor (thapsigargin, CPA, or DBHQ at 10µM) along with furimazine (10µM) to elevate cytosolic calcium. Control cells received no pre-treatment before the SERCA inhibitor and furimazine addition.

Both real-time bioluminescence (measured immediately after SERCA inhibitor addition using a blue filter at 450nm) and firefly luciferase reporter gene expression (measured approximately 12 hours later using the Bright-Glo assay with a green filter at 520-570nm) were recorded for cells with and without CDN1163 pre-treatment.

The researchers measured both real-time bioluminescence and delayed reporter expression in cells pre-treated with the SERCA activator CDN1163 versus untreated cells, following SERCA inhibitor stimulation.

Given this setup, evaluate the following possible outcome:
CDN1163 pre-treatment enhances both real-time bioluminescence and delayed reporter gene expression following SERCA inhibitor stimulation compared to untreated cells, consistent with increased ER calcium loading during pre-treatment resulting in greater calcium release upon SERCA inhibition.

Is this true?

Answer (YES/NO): NO